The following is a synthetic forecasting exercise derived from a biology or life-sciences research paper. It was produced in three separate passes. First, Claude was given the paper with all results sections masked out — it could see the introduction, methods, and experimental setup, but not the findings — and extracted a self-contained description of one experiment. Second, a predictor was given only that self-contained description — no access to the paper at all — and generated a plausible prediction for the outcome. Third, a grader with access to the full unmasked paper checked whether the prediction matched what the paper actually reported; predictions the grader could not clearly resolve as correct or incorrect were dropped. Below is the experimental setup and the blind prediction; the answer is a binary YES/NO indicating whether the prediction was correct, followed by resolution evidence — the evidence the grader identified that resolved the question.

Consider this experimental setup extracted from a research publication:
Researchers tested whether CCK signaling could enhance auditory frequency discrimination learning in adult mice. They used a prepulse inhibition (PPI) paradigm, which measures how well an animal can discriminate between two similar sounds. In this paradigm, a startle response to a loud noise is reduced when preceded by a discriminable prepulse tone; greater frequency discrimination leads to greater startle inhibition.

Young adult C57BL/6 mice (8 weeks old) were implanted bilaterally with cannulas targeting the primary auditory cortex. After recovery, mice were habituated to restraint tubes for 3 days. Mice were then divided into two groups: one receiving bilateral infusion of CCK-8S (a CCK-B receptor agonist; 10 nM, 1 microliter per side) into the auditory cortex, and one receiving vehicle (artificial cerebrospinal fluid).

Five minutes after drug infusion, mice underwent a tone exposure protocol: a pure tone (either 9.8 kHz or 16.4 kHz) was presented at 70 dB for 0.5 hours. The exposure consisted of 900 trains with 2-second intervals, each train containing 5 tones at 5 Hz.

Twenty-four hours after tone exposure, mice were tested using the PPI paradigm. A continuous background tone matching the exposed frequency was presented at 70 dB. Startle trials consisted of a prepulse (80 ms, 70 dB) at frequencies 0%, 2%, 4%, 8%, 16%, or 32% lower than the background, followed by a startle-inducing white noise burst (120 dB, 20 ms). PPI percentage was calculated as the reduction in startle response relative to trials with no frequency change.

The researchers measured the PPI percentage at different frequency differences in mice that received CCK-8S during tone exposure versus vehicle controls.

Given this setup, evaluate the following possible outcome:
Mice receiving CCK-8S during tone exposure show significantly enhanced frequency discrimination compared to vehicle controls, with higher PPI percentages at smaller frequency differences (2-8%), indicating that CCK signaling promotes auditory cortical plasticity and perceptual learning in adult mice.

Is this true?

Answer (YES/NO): NO